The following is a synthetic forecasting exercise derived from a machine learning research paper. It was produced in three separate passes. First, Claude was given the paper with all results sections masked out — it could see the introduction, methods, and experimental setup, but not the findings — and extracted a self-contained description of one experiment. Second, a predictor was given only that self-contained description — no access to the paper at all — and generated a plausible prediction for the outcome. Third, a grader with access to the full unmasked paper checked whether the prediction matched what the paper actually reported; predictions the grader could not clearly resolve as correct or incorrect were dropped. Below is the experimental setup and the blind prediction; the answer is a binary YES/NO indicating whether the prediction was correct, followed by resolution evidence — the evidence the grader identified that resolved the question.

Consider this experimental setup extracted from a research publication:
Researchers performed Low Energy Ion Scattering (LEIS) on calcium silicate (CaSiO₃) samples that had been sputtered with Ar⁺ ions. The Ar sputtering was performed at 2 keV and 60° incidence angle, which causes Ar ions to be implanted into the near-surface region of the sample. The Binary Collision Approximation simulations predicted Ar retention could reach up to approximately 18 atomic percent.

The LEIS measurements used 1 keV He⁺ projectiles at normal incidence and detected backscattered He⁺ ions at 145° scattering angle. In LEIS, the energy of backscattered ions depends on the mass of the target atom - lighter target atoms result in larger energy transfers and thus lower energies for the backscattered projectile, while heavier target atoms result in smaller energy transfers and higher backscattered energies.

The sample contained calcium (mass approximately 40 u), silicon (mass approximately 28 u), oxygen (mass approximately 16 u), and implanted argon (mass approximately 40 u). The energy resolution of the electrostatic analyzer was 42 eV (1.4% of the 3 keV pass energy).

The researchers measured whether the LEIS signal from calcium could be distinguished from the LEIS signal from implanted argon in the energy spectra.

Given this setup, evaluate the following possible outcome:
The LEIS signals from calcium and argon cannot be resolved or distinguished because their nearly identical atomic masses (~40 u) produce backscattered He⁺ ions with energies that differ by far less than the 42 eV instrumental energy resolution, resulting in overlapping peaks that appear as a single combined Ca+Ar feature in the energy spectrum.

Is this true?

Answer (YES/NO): YES